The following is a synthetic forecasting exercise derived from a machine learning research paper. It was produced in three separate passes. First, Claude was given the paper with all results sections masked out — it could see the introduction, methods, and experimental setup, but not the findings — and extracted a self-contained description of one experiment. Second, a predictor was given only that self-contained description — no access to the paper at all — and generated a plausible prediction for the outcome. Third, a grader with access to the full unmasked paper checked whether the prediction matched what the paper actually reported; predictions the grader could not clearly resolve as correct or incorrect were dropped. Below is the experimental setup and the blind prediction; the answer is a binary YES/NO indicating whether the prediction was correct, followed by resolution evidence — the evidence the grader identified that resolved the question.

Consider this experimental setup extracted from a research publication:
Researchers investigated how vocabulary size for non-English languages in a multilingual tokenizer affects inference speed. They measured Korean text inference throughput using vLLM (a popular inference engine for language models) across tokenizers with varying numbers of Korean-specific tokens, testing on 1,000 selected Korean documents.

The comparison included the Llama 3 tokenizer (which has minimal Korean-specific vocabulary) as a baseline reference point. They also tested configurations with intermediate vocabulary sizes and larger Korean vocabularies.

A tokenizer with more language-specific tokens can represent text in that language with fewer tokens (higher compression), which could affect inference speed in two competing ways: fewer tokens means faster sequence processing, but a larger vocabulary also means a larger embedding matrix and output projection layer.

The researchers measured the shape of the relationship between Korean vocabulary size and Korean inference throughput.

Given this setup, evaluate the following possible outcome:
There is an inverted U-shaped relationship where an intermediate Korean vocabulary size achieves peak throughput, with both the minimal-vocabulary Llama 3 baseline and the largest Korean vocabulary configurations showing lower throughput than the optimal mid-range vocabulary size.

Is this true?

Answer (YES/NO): NO